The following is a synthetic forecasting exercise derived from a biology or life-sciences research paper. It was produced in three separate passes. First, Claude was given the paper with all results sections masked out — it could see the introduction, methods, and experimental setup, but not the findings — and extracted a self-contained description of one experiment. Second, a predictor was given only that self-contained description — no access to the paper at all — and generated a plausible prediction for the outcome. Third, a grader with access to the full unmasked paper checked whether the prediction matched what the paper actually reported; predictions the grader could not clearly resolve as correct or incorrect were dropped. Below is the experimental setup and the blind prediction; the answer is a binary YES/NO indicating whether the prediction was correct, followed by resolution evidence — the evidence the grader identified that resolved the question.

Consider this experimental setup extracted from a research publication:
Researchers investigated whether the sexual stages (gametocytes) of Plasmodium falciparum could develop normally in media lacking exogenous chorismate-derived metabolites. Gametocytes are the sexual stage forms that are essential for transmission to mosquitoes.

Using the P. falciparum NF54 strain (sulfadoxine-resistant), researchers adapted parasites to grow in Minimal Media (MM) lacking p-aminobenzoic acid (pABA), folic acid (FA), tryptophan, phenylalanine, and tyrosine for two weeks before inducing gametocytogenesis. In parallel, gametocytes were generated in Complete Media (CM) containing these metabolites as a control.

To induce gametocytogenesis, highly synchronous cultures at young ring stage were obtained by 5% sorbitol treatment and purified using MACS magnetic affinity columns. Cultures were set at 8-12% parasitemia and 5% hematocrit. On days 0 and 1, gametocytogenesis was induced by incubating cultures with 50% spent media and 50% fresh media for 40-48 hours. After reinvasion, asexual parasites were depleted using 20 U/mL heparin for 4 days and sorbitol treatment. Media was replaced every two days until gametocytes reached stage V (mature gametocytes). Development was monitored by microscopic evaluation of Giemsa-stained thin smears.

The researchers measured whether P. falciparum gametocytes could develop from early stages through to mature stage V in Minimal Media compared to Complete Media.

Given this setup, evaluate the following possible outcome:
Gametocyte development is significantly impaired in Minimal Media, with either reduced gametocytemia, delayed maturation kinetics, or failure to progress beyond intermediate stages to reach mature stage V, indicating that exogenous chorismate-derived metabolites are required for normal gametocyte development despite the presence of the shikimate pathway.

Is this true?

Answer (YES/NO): NO